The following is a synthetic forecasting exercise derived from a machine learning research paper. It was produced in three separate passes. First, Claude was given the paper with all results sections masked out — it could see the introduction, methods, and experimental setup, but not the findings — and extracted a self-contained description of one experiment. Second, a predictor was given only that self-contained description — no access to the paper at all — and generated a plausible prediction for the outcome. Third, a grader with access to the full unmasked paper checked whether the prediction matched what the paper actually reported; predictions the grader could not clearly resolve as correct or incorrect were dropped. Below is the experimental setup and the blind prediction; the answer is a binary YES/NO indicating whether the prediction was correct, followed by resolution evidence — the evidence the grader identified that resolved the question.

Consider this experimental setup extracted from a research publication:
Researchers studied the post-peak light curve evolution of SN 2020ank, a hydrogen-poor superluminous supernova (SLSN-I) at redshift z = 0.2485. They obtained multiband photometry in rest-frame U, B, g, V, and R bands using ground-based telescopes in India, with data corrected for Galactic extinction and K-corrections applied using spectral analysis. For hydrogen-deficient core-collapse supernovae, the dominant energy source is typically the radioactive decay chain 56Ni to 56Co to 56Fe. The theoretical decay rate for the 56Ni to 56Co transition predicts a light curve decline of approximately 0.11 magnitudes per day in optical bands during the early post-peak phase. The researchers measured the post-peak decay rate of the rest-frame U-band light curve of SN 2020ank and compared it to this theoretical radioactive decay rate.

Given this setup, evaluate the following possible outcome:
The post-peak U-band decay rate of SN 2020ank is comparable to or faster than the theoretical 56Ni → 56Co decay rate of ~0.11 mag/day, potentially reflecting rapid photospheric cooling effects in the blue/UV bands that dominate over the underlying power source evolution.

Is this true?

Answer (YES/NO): YES